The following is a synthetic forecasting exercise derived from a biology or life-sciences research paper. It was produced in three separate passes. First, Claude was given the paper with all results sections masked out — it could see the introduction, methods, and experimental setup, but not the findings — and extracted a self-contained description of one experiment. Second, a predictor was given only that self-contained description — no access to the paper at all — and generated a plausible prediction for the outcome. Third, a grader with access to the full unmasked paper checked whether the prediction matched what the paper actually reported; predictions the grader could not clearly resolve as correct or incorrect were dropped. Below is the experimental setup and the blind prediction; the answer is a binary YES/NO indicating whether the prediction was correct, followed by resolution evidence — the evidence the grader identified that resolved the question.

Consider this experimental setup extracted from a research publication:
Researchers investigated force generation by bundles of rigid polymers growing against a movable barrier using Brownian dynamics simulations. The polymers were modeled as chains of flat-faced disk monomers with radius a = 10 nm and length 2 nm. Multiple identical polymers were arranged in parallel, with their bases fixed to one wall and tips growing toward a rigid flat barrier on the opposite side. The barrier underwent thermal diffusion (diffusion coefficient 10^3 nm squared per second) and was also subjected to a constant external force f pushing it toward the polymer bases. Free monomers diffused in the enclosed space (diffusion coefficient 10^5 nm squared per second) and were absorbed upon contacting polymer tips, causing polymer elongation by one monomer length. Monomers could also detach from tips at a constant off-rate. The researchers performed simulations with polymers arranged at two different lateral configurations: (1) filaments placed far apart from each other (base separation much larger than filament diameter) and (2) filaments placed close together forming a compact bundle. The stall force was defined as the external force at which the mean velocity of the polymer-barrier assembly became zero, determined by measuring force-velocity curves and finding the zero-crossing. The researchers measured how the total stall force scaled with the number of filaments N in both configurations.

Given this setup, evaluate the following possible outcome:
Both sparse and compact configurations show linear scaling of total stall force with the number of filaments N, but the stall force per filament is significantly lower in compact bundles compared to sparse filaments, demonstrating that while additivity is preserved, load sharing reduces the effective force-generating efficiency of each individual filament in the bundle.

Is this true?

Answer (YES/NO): NO